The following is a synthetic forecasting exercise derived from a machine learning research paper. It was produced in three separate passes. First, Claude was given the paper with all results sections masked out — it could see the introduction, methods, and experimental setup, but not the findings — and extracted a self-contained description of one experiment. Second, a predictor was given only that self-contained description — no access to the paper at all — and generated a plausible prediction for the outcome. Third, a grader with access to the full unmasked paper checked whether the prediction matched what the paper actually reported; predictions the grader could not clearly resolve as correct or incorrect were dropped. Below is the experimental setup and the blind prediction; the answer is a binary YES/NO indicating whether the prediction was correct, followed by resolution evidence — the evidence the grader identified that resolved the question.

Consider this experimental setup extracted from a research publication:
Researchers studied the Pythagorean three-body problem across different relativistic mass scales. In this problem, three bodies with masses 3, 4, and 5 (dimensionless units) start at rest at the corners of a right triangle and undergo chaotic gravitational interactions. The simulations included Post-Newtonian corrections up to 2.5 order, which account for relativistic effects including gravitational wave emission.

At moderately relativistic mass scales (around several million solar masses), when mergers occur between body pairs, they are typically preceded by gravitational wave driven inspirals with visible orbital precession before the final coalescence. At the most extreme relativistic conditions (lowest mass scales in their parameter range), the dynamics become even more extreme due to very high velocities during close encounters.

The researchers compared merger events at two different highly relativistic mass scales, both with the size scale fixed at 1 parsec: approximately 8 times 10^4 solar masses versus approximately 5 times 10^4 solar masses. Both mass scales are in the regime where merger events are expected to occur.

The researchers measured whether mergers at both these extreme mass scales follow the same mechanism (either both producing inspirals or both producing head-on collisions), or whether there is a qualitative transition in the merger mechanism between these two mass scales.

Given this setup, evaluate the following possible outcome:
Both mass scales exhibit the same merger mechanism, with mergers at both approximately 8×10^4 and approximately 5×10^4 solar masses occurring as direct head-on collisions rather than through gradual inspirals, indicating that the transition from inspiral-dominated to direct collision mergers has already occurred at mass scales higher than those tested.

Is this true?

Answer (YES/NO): NO